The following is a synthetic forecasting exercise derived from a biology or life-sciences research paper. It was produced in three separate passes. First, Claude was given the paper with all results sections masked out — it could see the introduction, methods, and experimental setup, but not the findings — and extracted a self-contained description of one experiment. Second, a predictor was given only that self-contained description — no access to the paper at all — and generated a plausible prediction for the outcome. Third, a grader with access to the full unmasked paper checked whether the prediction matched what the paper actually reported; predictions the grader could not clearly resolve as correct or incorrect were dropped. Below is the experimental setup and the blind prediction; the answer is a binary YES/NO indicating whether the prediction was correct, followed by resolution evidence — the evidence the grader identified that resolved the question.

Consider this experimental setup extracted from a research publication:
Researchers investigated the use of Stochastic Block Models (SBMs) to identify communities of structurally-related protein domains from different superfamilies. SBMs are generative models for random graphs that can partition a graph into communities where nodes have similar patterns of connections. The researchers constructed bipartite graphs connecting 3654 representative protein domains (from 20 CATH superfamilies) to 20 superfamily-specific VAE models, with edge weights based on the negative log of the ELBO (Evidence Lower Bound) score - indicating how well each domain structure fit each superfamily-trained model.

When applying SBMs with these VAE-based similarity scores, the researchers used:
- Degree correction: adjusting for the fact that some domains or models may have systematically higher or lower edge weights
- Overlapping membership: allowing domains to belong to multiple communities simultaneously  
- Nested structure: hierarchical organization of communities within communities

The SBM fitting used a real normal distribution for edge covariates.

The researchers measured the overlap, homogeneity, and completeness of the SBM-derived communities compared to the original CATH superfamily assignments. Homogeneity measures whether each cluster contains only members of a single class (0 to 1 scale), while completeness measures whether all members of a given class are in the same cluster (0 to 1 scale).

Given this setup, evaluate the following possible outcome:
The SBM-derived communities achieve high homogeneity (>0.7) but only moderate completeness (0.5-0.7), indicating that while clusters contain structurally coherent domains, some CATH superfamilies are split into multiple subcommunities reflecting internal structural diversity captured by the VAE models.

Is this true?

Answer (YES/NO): NO